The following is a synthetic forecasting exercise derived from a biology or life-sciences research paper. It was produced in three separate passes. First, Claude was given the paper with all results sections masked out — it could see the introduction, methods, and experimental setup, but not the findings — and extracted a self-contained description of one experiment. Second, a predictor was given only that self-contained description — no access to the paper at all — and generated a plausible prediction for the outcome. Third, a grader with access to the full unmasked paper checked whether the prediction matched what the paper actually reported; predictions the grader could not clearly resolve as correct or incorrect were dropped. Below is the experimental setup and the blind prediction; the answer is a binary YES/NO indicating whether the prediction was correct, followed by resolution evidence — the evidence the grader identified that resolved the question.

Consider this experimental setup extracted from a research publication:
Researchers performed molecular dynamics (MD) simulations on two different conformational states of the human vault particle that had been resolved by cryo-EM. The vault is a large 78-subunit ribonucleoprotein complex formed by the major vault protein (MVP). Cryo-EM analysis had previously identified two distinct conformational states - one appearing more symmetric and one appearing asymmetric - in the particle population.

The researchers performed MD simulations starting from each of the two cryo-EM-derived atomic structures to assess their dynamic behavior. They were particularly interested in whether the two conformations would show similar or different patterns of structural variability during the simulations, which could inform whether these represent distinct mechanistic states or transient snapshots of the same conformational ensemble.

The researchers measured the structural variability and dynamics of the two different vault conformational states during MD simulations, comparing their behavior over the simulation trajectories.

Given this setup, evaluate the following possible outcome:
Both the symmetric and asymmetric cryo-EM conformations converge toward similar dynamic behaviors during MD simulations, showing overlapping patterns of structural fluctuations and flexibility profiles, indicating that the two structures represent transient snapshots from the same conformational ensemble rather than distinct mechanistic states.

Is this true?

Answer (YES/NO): NO